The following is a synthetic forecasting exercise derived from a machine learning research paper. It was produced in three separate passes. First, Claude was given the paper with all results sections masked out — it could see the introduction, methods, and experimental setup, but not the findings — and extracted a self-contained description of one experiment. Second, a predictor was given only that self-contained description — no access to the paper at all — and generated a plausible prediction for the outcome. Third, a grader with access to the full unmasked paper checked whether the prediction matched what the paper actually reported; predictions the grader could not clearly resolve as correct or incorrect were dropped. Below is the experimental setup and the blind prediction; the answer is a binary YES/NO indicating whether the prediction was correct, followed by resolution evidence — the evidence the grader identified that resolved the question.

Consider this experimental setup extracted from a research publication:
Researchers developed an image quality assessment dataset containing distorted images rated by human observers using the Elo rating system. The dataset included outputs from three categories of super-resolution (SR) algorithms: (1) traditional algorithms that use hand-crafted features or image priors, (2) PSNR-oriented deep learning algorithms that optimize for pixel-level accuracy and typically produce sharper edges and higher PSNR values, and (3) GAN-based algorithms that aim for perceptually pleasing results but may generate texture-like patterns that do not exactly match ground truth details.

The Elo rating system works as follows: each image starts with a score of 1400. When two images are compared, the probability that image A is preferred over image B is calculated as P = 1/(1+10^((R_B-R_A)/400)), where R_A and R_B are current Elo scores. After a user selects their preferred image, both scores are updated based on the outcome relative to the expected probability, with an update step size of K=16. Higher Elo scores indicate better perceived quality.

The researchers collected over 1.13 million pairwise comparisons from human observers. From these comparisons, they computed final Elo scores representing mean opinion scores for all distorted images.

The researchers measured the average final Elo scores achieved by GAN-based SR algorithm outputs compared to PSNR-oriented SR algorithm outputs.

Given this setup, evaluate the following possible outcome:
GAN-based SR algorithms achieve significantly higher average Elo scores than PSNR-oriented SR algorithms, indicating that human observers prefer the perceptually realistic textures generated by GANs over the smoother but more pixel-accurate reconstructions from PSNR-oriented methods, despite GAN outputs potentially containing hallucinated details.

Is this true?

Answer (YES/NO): YES